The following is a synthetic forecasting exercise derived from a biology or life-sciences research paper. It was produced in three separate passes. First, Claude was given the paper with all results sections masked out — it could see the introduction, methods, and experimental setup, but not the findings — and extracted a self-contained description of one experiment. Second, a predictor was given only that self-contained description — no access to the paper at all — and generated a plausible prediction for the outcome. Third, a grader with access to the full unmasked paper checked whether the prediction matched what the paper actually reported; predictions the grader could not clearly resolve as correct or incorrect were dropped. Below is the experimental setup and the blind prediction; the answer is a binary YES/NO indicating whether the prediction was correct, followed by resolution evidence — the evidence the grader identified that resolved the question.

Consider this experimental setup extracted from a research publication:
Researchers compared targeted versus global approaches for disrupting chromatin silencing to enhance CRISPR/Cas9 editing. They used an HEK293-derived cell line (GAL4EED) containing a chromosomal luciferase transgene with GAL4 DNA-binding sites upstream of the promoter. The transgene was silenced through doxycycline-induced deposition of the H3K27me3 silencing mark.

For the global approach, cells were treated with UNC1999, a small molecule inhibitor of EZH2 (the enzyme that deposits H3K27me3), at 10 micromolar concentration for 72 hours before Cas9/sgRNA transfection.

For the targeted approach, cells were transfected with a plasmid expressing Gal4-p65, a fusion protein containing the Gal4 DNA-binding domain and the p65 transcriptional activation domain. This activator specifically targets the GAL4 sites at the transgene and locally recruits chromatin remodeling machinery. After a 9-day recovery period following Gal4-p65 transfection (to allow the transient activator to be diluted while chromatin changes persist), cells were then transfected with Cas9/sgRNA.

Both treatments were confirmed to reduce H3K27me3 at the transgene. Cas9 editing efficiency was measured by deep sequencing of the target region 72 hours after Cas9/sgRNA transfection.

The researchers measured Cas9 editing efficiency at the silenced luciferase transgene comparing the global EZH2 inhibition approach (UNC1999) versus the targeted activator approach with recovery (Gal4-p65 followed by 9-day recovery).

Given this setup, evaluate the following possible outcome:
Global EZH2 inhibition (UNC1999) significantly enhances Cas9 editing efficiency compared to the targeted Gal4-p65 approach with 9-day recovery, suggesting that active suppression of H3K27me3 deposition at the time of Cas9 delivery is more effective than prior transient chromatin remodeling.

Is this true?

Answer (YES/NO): NO